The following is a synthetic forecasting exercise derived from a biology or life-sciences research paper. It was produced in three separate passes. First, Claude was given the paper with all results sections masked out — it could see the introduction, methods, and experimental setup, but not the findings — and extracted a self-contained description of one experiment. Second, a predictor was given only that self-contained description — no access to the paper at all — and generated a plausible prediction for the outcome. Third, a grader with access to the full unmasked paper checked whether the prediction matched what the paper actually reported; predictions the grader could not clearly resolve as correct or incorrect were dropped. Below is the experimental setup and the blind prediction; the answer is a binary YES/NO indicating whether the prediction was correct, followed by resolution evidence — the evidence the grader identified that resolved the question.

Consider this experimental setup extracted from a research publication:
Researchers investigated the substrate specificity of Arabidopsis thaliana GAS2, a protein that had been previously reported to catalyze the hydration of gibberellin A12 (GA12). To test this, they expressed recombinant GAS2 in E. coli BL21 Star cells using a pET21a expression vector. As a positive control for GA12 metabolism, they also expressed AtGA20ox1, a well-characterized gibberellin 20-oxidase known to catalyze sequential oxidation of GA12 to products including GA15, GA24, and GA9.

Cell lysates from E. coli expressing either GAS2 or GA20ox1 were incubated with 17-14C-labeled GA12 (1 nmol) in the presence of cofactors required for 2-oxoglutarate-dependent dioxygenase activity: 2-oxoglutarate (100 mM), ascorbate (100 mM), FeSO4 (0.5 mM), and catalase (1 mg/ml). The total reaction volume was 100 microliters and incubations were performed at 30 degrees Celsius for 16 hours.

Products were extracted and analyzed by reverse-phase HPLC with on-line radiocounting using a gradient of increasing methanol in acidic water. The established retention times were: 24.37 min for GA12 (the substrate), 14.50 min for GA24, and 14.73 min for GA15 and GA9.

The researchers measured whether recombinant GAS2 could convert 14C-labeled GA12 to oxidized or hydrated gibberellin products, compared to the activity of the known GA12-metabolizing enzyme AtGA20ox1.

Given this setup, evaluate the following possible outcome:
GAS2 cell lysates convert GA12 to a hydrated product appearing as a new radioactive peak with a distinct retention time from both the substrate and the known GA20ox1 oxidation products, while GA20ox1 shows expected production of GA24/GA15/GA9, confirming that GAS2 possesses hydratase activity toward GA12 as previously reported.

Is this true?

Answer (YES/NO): NO